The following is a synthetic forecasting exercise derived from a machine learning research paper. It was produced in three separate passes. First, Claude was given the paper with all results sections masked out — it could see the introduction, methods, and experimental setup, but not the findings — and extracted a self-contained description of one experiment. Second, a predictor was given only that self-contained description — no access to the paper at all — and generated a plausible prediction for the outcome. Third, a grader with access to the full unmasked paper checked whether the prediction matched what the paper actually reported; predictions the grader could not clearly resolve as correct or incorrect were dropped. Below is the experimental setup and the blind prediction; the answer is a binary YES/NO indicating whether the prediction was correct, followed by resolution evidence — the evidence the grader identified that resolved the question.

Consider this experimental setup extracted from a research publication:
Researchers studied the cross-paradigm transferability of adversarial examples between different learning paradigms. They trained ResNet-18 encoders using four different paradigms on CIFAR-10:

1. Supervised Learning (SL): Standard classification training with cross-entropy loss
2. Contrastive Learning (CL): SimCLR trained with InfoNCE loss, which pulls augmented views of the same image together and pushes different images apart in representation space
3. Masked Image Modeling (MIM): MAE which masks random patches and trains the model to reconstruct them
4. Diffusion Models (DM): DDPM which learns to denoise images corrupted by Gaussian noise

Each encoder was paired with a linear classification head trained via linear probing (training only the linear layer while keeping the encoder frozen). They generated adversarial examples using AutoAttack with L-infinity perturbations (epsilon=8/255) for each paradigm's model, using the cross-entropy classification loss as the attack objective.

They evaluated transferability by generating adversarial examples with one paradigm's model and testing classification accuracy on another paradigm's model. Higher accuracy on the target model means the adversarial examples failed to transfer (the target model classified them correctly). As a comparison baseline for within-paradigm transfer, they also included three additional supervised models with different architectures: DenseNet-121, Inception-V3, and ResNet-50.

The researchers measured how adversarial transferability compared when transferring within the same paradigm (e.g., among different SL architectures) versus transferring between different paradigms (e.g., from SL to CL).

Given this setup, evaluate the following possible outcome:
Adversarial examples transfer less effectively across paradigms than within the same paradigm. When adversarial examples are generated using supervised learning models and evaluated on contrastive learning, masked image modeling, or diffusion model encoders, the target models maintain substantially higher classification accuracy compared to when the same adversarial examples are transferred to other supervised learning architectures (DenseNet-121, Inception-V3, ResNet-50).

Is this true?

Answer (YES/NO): YES